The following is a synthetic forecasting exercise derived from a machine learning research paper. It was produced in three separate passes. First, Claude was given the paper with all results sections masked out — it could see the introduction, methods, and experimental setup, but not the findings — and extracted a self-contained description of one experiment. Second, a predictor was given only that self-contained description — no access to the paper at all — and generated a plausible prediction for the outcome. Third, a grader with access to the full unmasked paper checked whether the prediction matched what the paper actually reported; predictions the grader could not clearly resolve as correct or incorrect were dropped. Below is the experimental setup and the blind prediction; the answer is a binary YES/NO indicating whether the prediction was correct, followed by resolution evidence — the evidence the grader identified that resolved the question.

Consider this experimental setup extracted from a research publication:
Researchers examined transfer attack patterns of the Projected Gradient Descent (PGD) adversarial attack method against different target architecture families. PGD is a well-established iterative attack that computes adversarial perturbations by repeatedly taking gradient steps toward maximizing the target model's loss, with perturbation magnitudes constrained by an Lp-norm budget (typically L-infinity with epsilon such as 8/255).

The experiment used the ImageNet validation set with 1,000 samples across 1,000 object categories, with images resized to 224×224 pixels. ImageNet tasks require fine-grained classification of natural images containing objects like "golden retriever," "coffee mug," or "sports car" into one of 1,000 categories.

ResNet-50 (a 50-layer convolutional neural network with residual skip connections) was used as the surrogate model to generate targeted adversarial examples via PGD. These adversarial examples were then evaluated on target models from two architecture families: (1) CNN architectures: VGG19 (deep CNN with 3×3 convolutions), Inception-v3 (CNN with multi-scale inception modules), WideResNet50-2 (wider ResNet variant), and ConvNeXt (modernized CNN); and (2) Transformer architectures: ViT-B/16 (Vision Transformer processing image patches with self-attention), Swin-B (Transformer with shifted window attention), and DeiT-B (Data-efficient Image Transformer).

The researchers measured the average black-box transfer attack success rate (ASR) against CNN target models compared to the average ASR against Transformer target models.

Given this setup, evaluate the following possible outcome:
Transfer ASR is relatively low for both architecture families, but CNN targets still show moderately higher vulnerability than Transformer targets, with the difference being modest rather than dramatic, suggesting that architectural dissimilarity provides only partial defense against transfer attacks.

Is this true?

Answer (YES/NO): YES